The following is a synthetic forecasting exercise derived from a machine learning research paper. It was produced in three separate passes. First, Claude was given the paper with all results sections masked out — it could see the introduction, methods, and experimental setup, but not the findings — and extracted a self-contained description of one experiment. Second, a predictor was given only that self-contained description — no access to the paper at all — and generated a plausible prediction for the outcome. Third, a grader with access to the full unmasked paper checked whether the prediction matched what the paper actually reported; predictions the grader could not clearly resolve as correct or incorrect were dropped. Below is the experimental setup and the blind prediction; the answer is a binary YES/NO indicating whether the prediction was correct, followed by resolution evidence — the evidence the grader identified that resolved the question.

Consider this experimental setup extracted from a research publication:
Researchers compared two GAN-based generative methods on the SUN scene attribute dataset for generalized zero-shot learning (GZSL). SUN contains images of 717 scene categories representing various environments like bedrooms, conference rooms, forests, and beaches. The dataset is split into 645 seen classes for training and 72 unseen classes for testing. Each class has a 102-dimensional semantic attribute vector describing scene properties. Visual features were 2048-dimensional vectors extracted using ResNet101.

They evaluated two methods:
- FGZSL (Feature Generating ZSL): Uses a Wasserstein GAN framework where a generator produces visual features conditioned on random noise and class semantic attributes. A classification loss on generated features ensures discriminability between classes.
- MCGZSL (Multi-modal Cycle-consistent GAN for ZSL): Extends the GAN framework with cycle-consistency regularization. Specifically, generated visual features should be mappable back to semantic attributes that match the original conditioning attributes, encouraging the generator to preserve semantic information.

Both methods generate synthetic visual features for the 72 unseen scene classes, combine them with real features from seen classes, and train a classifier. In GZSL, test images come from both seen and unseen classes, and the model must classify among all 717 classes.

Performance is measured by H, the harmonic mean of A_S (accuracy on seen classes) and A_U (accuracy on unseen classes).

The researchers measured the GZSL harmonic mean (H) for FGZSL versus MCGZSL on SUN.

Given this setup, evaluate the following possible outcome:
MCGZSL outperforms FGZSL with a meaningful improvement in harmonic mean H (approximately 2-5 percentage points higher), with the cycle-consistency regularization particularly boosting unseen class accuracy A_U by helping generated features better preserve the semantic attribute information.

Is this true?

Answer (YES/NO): NO